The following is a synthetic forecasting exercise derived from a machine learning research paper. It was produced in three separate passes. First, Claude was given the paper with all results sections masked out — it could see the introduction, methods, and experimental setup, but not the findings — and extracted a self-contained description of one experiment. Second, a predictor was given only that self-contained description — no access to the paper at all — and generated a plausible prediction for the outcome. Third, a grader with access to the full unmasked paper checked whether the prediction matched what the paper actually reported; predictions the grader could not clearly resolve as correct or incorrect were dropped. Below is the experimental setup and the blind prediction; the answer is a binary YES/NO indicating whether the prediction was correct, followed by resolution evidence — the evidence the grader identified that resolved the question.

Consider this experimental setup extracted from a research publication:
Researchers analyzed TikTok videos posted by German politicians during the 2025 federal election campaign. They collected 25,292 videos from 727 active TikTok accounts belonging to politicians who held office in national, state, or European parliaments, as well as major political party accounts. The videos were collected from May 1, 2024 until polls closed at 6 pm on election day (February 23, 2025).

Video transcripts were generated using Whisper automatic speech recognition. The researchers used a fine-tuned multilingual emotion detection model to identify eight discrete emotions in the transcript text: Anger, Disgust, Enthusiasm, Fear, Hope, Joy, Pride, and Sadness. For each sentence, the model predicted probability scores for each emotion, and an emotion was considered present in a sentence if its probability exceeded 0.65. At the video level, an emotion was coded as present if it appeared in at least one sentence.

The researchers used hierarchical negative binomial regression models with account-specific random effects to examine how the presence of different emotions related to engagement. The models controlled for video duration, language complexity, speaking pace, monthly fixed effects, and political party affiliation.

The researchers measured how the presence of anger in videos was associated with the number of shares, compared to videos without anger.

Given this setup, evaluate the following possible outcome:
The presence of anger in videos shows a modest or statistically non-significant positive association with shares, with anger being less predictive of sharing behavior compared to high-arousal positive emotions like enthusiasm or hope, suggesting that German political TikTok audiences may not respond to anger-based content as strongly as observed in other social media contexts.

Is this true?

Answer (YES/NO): NO